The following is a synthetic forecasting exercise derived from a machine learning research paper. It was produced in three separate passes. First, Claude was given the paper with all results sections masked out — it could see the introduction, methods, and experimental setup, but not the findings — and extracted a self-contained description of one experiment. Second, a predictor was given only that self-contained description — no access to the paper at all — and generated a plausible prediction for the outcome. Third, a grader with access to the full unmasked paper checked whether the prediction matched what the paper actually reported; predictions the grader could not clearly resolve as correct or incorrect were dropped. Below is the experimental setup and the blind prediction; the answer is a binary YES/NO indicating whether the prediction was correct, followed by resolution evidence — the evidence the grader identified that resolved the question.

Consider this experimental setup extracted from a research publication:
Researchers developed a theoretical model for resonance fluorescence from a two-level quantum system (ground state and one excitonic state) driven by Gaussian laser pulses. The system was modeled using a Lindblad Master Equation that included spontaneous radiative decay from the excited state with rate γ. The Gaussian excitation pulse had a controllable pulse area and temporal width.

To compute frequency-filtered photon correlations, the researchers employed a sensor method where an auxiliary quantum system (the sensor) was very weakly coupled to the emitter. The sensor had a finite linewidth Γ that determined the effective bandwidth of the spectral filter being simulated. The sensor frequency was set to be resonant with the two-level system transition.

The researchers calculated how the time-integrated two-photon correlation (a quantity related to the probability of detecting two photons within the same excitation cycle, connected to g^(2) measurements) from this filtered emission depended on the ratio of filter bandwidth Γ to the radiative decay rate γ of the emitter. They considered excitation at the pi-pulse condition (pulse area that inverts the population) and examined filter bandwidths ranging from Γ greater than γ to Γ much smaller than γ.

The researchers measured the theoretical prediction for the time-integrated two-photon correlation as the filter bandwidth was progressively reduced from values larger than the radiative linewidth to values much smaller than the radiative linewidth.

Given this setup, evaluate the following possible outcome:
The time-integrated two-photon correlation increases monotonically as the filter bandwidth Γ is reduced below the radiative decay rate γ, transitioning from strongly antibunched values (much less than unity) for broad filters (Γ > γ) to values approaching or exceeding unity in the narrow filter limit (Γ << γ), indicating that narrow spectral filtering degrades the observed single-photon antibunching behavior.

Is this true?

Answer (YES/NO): NO